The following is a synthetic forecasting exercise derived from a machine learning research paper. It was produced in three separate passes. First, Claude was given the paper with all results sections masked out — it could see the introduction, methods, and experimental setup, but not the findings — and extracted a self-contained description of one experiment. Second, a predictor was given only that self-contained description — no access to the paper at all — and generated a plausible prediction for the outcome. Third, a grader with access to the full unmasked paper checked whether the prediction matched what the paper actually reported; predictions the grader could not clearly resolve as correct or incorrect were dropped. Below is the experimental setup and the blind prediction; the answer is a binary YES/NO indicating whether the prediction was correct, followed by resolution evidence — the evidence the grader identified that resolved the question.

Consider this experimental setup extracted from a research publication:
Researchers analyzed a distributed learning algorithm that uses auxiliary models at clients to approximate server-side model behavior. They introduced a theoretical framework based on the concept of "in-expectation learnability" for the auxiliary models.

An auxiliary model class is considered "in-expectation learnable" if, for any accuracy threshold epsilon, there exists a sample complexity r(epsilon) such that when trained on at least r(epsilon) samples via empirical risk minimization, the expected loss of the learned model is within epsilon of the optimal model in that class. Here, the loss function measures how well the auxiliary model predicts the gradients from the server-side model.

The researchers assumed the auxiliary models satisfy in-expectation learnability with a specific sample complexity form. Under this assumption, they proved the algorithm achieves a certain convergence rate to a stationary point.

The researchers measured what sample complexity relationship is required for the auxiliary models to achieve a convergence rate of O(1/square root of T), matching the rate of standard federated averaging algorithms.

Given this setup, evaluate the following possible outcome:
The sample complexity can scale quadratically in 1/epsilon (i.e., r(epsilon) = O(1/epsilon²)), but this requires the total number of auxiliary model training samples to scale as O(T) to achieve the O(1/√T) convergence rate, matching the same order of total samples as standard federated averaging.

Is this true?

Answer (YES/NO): YES